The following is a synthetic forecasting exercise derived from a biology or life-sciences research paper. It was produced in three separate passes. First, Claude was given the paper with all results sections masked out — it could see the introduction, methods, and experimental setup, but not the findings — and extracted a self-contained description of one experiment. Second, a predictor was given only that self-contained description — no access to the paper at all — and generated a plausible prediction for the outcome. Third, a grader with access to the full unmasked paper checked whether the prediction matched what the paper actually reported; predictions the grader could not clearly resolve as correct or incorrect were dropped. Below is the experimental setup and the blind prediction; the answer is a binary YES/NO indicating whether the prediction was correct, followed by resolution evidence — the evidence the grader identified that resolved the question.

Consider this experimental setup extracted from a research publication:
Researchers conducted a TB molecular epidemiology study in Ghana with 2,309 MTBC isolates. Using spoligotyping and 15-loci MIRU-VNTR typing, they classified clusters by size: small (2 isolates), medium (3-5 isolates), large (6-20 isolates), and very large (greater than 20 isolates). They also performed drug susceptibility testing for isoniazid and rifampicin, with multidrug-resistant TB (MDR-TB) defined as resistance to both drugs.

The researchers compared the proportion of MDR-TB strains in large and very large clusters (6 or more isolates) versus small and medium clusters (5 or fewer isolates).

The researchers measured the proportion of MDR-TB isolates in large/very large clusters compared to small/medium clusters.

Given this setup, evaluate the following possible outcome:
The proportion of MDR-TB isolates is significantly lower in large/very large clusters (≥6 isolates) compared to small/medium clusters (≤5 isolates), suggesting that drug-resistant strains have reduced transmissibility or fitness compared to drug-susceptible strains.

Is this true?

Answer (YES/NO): YES